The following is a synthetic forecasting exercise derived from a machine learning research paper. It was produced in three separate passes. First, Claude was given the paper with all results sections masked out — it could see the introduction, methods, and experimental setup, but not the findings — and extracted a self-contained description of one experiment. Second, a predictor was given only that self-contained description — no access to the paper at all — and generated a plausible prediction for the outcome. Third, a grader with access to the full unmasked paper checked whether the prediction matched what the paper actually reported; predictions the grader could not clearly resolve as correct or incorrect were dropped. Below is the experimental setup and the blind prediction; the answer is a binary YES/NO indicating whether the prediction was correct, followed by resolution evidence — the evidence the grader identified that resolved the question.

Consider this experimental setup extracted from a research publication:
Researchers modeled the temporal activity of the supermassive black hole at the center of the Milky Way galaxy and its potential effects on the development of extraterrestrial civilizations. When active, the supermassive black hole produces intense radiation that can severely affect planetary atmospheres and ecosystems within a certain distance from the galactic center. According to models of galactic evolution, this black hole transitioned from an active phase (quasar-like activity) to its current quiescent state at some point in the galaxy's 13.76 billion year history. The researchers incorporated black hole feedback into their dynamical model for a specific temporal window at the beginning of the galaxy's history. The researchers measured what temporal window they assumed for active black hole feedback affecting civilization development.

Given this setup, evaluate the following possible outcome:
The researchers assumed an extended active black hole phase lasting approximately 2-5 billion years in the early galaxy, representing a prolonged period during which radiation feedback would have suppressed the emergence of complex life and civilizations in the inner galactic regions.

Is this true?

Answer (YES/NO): NO